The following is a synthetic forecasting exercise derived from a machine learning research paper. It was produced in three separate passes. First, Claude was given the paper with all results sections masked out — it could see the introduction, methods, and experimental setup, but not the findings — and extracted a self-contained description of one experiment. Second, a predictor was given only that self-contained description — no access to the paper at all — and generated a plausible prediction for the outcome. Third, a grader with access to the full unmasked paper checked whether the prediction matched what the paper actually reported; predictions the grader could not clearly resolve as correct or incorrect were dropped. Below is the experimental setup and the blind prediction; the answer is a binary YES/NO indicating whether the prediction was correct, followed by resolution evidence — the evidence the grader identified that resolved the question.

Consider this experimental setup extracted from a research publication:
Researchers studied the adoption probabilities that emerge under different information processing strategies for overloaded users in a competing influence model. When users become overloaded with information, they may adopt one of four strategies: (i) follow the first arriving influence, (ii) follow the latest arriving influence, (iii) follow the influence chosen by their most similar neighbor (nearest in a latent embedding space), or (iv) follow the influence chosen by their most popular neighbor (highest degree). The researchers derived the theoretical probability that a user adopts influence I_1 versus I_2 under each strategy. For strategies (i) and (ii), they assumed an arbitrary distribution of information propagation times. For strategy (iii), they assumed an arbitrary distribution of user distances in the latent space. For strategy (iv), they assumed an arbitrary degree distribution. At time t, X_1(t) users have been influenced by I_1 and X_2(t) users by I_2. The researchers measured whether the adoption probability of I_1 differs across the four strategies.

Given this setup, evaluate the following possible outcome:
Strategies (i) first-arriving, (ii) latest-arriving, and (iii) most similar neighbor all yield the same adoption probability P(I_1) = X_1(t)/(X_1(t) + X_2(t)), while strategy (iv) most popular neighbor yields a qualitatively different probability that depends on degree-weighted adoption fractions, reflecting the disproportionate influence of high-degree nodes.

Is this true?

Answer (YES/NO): NO